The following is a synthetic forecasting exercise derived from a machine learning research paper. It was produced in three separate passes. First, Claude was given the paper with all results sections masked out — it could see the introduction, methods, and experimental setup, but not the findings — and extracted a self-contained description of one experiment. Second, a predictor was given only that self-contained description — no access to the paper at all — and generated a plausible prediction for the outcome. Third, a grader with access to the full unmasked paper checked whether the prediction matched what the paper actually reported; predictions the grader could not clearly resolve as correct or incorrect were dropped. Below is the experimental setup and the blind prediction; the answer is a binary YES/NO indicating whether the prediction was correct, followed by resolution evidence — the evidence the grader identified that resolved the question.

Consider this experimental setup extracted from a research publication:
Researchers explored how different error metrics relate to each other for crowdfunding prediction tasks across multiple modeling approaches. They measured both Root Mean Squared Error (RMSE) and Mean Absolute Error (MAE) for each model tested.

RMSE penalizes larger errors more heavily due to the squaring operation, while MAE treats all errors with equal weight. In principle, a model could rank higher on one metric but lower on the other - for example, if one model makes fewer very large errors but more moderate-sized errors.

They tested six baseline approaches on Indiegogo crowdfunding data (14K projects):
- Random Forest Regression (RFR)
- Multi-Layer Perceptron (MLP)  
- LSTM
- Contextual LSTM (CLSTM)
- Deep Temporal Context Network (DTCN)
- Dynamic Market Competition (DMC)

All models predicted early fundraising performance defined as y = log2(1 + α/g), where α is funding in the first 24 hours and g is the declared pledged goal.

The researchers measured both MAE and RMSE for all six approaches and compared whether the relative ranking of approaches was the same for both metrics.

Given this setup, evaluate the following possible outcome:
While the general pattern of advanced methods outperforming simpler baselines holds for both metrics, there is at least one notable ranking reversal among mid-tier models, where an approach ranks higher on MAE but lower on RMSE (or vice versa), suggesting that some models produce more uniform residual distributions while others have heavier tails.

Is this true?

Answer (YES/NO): NO